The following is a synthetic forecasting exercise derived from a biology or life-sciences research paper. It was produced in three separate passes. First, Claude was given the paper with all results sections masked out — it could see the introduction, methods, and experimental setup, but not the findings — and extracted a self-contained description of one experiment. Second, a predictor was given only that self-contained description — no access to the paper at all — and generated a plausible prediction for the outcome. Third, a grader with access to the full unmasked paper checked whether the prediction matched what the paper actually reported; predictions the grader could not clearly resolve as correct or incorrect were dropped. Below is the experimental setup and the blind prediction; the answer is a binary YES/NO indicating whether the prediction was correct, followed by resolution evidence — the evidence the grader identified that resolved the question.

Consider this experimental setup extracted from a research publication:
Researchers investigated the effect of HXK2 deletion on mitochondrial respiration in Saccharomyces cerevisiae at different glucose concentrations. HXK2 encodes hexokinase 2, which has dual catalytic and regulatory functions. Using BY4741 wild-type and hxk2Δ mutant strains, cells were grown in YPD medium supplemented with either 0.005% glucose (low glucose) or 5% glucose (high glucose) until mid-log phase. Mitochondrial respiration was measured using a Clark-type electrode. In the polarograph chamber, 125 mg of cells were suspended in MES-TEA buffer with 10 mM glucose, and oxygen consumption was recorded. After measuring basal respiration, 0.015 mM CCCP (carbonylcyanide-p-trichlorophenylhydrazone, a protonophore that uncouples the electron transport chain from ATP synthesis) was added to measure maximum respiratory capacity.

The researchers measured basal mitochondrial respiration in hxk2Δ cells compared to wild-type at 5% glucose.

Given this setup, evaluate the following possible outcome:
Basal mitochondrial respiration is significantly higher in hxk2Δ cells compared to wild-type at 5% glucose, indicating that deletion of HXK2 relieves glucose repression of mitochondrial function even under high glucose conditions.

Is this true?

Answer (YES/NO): YES